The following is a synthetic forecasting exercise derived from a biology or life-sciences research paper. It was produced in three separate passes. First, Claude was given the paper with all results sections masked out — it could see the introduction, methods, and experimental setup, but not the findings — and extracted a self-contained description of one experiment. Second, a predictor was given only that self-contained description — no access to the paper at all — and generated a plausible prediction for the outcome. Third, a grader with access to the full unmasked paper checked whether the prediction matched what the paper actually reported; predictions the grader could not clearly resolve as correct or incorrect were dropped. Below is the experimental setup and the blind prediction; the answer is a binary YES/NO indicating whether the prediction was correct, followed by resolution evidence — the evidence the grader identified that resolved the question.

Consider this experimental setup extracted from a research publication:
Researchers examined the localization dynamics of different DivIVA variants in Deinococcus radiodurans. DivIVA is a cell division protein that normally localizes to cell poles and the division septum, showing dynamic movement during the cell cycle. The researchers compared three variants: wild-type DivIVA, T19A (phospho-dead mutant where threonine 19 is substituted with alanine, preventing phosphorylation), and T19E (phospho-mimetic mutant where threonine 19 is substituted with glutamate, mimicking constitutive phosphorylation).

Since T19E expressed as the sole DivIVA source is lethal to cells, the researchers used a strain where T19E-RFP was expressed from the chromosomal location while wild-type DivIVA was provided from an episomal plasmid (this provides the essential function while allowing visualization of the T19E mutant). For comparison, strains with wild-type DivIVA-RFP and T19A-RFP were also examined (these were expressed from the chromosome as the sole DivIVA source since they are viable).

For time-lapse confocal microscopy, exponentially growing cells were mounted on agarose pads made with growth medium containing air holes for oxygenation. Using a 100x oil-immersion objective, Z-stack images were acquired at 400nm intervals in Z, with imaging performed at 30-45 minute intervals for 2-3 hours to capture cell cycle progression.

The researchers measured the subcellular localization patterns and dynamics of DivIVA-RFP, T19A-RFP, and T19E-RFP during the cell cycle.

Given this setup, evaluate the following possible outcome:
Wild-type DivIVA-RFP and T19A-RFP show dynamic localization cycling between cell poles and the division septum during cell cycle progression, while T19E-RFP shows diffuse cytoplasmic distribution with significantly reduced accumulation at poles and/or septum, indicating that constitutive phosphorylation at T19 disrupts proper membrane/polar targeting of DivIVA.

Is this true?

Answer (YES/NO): NO